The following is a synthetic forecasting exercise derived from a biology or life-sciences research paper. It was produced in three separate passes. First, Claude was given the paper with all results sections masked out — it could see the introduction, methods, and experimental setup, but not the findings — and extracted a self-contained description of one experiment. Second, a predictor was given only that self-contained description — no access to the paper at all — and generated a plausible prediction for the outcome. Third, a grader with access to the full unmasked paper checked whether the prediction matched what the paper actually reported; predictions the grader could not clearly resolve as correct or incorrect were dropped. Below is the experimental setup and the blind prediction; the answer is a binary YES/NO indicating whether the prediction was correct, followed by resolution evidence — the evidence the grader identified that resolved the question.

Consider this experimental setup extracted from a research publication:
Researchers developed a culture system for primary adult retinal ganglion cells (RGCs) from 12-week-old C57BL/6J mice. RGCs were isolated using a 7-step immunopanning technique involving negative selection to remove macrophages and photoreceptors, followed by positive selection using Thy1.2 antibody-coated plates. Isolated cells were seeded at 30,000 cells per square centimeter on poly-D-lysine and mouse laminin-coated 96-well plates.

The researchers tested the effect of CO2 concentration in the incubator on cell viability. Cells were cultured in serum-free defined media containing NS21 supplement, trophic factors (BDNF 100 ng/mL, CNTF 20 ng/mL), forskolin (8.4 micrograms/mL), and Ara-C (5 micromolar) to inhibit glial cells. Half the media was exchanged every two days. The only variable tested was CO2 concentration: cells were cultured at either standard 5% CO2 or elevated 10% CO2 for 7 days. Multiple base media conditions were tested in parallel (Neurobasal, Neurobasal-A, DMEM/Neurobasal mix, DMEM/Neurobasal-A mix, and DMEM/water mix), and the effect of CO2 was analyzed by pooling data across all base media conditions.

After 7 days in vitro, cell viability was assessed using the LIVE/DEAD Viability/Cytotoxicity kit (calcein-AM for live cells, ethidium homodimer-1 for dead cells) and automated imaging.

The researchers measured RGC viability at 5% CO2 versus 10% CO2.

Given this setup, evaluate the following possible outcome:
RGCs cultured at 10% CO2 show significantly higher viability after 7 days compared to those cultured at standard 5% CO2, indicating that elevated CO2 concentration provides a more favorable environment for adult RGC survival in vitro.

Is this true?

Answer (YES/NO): NO